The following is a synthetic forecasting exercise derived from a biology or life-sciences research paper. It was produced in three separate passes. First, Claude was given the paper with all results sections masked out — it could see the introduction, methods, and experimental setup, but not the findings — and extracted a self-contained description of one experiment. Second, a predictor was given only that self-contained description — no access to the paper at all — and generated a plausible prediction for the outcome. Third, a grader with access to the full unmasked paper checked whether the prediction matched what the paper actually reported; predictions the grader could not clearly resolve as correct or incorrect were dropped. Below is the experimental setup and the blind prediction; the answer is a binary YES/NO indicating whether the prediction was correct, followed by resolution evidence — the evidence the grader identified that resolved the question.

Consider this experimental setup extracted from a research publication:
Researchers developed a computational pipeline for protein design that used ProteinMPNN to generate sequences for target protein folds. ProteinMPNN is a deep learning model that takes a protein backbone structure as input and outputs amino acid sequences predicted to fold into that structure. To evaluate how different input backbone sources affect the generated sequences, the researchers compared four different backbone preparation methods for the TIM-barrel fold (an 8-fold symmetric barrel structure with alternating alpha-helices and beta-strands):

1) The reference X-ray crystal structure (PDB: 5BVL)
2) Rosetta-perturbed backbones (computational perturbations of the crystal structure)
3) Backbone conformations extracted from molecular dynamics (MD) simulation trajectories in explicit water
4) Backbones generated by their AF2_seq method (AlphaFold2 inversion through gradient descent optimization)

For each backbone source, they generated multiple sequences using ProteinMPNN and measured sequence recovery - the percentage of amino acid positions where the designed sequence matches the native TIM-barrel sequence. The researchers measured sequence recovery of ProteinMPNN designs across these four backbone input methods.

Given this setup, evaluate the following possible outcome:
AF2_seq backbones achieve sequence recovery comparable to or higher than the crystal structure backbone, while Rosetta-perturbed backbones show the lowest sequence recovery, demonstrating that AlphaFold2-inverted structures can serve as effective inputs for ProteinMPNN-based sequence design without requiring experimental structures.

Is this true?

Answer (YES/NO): NO